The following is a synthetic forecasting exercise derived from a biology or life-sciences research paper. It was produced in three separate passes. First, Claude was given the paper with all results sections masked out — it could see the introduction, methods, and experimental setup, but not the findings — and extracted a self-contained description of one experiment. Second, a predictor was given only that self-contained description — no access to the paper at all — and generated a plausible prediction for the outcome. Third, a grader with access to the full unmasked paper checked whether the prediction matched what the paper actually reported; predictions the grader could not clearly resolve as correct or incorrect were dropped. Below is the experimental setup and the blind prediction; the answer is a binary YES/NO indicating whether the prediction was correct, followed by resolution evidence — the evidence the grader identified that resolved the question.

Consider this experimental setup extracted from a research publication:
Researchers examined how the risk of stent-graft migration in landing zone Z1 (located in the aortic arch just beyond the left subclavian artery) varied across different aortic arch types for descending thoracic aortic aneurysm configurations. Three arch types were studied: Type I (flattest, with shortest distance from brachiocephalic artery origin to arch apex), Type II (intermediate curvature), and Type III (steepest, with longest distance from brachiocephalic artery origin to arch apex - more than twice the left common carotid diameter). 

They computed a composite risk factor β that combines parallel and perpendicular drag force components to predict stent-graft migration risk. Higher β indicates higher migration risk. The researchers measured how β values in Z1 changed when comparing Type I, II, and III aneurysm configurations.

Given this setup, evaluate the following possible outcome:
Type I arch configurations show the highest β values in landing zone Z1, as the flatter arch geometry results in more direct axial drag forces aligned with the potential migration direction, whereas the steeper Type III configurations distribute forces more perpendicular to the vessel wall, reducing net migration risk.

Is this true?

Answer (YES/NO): YES